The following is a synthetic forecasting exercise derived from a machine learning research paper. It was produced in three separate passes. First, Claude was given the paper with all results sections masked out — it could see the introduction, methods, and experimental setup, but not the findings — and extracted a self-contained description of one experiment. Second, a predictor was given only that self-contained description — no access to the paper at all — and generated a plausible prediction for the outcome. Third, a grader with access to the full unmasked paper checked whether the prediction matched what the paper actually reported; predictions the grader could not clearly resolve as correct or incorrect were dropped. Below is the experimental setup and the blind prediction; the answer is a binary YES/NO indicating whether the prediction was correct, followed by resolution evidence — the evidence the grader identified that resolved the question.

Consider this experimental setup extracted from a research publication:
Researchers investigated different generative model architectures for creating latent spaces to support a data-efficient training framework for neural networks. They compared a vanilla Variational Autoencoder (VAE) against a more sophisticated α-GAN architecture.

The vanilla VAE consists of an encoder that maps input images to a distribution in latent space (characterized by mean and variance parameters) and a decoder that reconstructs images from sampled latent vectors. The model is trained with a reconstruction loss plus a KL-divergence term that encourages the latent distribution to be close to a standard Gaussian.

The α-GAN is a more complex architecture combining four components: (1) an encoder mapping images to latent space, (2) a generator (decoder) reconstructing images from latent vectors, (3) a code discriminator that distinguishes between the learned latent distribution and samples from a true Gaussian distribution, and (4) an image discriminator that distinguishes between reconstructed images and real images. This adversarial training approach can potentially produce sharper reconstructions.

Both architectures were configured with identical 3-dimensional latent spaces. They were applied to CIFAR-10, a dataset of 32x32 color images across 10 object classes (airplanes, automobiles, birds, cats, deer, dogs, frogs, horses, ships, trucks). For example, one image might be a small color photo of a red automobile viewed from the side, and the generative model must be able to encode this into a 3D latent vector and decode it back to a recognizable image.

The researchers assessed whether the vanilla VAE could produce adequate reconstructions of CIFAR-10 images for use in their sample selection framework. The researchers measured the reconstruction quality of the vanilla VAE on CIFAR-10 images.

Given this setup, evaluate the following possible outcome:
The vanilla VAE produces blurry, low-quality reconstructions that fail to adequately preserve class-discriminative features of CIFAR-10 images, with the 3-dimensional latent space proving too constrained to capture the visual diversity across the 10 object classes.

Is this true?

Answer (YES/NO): NO